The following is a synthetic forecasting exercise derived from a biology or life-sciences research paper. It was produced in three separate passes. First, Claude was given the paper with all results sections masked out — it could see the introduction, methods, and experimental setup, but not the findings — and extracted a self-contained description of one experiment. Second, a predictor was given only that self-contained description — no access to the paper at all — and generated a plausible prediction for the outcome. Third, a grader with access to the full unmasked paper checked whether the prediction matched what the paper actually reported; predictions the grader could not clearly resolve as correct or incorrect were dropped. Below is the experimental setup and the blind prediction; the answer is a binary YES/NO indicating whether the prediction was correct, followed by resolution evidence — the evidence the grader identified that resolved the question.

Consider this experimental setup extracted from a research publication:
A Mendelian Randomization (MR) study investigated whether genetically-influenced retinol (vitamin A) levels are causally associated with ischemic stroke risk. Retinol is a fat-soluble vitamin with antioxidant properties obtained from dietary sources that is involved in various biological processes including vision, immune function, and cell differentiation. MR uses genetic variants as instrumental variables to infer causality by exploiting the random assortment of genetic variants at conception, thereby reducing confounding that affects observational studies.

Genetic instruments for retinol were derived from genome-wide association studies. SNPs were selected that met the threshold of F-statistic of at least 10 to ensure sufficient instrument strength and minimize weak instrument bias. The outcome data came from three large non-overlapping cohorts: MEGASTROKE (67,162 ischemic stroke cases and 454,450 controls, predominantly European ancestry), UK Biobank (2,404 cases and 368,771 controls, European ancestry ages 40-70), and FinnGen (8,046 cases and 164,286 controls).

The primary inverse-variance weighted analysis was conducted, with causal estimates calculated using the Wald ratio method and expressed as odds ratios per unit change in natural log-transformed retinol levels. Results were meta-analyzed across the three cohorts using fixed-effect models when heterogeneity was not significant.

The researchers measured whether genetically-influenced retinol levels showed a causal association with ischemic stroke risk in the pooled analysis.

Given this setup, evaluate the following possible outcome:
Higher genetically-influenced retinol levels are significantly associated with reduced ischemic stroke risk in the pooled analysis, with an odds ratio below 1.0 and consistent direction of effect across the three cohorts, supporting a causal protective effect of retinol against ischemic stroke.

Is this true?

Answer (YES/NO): NO